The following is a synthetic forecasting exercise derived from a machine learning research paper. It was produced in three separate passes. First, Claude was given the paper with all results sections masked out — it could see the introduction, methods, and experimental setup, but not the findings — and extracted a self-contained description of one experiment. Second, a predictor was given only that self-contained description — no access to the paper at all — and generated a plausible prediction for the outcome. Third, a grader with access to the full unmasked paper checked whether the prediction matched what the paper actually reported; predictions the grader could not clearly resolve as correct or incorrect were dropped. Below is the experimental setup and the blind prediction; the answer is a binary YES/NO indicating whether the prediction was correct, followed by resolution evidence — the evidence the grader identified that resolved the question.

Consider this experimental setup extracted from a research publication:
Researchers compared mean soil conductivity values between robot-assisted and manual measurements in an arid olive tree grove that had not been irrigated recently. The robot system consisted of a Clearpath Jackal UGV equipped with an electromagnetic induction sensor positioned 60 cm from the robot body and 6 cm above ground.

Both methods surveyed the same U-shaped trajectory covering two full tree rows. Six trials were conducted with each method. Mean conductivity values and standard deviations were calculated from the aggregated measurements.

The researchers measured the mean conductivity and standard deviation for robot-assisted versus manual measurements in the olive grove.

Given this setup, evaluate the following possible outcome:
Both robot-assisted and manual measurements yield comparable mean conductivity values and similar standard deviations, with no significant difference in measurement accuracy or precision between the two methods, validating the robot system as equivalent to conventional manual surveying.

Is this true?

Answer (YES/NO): NO